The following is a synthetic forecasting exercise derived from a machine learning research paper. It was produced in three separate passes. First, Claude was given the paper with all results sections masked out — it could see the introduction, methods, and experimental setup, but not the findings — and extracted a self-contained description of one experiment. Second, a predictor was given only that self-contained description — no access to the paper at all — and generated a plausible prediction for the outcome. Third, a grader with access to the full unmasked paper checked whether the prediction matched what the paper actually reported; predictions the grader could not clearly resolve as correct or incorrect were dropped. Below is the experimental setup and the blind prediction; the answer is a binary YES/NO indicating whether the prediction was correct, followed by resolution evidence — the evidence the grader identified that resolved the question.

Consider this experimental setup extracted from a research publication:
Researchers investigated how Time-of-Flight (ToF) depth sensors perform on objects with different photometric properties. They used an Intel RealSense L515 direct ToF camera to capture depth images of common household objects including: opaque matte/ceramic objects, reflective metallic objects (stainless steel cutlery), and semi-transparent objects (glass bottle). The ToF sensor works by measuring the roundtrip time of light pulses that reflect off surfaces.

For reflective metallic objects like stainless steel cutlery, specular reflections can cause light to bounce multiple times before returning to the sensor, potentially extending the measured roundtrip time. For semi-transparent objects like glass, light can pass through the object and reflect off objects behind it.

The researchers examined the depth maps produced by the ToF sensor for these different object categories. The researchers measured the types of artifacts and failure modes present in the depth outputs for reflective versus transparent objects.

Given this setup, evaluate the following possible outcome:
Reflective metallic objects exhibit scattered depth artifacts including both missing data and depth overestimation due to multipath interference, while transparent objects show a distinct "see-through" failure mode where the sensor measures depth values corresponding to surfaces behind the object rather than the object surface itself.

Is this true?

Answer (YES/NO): YES